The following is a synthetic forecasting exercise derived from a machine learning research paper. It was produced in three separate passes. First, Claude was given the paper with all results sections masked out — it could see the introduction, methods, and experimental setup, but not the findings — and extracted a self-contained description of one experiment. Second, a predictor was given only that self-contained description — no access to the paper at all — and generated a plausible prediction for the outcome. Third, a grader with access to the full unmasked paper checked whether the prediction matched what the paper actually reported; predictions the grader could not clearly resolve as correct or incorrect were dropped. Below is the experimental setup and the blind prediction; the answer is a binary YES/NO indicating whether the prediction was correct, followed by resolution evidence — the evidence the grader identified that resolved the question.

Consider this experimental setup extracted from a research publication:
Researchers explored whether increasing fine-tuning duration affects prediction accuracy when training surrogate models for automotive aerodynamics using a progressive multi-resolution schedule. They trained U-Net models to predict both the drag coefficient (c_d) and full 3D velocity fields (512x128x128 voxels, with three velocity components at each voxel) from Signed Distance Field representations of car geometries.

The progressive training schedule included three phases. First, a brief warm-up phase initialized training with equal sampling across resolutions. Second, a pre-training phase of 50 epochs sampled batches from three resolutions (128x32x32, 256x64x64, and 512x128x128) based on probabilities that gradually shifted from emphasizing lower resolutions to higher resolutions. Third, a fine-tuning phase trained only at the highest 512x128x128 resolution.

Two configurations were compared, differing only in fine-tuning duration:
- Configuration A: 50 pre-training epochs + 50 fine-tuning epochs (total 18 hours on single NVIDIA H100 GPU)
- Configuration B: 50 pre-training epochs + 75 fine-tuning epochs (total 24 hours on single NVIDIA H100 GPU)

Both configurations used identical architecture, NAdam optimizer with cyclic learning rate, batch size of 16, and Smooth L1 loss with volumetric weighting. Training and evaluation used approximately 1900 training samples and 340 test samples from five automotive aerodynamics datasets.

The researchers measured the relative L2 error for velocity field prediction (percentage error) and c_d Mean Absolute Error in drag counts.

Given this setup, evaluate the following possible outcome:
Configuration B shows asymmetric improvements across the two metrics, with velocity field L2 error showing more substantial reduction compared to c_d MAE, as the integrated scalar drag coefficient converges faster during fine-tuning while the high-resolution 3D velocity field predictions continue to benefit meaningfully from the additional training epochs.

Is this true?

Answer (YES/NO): NO